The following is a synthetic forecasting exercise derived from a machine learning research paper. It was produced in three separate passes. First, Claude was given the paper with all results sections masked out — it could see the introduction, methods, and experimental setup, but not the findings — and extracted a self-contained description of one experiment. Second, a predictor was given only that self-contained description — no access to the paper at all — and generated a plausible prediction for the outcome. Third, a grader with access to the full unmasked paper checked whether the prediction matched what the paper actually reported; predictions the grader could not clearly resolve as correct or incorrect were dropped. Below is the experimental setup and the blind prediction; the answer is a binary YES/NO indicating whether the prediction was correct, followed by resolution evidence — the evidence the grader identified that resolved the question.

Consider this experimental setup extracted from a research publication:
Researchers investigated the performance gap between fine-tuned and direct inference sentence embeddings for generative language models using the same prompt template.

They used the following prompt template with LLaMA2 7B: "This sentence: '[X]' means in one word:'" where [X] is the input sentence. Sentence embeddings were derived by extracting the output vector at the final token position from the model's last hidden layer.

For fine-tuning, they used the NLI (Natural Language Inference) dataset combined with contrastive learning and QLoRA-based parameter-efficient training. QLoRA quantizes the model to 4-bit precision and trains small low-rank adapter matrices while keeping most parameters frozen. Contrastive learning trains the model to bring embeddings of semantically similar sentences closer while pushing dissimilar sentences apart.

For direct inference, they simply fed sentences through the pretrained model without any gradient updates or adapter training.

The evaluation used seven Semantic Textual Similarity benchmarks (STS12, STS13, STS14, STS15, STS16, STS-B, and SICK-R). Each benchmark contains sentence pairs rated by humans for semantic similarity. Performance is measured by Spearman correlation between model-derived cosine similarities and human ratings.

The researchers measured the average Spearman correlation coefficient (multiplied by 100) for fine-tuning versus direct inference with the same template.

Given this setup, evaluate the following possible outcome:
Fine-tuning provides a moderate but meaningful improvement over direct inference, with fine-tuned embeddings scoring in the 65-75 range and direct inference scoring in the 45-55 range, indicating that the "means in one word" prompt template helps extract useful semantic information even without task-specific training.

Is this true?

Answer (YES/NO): NO